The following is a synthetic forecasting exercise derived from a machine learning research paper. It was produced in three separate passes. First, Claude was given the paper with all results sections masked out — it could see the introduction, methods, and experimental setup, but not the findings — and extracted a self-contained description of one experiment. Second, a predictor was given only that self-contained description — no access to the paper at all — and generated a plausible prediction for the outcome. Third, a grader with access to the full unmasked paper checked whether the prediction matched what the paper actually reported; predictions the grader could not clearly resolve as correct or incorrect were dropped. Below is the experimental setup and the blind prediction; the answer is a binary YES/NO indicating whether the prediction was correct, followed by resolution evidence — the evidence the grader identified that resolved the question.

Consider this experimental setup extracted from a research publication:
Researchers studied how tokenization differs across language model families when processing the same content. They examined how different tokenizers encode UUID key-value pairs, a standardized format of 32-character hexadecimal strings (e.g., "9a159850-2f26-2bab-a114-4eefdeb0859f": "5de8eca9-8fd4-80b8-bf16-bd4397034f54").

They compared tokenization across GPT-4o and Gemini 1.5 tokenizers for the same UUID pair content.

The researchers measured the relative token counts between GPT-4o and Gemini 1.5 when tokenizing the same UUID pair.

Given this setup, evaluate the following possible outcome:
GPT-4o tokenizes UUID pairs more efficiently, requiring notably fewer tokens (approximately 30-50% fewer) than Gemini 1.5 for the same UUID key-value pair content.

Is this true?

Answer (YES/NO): YES